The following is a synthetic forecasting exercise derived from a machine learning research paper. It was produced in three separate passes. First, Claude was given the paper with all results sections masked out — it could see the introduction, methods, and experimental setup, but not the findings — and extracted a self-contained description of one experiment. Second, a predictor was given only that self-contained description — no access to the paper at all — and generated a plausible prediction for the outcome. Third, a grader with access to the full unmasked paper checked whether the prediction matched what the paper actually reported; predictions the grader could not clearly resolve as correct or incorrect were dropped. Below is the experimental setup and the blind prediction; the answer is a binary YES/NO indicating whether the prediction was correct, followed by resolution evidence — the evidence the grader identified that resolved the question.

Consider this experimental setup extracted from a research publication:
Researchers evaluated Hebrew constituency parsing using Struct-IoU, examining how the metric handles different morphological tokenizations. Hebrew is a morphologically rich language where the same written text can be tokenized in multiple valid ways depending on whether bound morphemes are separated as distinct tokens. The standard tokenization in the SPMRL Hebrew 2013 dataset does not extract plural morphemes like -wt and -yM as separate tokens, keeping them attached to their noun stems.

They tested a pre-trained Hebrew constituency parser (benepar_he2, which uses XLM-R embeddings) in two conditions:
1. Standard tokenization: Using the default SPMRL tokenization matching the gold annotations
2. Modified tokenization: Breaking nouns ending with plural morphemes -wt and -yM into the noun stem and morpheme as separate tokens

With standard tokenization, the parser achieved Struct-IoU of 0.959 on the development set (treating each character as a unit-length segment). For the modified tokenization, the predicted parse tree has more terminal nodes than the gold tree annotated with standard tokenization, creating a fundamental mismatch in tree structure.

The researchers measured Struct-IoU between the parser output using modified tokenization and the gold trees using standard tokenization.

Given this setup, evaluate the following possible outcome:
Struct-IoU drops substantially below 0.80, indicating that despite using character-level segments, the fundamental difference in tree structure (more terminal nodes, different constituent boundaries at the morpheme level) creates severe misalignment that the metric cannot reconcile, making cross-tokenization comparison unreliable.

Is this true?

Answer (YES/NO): NO